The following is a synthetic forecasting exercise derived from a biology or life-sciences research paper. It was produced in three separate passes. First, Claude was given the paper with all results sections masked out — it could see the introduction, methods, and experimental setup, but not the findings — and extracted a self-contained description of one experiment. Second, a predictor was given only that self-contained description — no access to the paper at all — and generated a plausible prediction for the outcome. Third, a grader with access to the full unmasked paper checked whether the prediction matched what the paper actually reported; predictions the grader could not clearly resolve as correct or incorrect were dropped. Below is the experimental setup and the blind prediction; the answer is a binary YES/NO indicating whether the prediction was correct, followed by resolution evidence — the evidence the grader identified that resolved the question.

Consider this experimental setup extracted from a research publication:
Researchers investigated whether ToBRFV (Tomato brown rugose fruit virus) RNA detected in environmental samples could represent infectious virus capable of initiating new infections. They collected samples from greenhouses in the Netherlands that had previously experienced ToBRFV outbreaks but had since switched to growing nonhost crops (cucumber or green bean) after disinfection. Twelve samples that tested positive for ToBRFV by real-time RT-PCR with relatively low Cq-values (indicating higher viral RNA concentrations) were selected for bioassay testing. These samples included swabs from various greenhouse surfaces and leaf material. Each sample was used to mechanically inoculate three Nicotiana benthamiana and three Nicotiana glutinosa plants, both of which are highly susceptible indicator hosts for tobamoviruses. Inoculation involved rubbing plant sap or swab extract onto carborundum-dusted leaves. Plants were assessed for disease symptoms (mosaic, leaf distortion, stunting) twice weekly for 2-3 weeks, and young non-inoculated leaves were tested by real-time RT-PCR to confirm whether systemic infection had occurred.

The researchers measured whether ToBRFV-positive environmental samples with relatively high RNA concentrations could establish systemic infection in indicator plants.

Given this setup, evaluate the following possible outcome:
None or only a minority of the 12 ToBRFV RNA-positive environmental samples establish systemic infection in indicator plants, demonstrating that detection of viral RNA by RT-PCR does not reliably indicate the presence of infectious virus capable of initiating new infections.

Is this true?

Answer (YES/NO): YES